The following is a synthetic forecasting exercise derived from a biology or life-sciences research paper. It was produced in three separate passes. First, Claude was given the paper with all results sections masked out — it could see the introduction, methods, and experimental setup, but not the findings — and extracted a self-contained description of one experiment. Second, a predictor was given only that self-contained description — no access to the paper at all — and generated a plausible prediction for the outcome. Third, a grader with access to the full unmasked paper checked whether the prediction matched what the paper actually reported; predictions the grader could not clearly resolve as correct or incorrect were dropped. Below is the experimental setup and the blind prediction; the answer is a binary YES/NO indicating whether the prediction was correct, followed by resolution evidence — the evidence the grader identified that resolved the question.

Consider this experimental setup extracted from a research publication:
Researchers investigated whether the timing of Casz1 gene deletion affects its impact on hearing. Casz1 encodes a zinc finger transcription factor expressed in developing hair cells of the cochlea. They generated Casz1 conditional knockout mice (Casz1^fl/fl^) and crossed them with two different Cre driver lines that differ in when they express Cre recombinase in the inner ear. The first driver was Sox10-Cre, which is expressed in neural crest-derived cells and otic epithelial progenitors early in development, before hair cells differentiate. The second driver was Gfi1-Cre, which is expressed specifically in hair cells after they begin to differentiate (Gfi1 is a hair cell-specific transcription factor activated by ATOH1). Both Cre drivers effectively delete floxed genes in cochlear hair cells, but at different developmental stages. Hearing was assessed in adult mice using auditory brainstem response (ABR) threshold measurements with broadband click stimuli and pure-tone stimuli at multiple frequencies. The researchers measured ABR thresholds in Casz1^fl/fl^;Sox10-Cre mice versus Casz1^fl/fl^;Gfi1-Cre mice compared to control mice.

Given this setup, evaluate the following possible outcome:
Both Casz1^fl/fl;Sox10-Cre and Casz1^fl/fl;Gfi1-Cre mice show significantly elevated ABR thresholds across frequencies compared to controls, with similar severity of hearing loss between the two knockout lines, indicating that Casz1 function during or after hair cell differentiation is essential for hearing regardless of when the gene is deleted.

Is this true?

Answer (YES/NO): NO